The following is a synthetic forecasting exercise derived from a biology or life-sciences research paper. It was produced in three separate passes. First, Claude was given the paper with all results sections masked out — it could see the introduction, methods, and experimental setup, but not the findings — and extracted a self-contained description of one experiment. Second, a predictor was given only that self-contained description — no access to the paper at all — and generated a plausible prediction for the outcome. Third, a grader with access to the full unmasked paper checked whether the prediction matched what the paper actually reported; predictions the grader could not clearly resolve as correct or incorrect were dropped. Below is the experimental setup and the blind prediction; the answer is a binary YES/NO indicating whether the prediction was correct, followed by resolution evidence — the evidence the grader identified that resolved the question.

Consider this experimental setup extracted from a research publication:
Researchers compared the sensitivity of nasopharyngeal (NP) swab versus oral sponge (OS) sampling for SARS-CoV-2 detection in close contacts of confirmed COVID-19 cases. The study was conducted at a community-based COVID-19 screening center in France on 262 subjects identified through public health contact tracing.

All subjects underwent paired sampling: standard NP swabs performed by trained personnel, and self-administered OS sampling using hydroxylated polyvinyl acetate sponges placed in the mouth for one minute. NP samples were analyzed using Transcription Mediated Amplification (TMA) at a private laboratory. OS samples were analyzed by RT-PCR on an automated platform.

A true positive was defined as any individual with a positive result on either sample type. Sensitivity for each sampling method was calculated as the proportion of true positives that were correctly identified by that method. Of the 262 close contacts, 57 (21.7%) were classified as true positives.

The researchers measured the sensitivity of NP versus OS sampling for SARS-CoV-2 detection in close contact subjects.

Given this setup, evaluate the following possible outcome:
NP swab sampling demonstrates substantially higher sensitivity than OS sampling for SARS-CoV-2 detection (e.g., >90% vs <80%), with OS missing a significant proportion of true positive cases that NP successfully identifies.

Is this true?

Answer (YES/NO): YES